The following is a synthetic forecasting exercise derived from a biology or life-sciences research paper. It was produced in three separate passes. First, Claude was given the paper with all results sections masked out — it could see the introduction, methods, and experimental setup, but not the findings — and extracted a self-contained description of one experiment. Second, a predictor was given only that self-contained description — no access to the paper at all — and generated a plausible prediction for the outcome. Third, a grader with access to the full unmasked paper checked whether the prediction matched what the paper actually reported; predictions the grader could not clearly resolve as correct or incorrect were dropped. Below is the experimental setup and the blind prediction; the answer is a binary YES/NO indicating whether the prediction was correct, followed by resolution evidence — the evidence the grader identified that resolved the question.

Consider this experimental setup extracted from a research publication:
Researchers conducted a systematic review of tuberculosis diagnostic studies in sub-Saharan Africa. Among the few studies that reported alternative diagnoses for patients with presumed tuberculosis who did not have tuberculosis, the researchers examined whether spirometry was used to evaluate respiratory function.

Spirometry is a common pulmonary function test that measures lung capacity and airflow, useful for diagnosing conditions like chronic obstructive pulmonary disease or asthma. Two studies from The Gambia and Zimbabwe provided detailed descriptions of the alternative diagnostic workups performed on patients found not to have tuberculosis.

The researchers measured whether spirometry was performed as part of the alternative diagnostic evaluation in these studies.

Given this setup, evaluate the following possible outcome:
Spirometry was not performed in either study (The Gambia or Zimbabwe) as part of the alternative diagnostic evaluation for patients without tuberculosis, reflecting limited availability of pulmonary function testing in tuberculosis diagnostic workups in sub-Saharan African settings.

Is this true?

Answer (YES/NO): YES